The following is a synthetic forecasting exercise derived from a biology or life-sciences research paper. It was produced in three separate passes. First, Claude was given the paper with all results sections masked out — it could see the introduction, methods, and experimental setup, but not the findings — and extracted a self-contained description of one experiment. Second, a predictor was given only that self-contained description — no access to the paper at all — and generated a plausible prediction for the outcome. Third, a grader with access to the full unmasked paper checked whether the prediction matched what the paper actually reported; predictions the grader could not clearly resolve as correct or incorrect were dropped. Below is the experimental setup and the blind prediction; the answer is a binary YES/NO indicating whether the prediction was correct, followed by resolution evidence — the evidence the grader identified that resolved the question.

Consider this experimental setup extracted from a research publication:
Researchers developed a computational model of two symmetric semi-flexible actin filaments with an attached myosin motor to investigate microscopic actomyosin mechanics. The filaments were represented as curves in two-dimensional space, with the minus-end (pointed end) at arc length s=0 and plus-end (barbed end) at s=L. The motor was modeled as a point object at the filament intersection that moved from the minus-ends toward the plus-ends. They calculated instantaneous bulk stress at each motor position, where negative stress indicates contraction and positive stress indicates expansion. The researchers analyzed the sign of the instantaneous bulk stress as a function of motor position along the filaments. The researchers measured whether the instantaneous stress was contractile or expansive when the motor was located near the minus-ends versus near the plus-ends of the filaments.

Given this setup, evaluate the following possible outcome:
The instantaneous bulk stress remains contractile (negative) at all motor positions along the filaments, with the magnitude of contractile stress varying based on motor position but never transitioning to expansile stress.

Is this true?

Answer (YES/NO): NO